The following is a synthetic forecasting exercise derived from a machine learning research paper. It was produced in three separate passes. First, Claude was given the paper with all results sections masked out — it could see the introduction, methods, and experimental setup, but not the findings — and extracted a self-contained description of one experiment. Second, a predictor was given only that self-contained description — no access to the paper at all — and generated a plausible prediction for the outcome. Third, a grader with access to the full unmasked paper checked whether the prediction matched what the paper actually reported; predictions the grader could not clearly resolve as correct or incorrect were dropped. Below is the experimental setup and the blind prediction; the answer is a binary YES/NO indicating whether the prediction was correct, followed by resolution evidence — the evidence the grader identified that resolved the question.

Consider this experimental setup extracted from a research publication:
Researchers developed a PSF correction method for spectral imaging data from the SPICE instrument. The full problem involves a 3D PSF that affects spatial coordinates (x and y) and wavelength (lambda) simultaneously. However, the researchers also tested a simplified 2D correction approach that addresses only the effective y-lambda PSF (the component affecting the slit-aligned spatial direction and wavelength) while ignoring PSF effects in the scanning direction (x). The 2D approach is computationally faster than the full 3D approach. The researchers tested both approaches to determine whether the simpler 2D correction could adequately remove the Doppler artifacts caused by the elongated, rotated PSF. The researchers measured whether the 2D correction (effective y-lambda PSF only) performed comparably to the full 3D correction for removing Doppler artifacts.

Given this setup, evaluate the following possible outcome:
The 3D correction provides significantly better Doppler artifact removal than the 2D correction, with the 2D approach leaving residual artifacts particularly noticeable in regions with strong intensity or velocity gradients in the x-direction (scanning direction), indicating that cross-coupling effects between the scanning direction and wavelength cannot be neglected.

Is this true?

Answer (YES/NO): NO